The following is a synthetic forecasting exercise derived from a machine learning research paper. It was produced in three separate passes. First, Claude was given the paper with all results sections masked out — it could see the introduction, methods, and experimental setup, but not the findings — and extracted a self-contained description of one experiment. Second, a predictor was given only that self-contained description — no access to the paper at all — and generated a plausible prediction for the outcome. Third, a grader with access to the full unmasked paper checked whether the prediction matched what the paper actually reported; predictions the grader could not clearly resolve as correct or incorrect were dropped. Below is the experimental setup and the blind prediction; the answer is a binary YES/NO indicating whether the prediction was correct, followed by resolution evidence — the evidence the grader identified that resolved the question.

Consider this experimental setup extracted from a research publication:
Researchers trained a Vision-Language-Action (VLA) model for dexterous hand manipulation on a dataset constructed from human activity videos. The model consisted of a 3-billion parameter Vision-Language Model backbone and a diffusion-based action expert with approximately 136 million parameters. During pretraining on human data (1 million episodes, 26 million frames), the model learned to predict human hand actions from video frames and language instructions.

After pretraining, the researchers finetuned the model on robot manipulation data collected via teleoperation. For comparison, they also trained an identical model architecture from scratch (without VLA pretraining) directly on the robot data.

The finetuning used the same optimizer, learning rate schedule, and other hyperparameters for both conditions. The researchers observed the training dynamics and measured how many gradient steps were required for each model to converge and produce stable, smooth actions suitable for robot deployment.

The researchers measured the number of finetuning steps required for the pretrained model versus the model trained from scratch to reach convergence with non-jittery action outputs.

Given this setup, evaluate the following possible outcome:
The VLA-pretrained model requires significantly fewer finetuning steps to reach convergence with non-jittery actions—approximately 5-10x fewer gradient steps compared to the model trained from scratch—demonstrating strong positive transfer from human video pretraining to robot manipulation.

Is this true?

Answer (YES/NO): NO